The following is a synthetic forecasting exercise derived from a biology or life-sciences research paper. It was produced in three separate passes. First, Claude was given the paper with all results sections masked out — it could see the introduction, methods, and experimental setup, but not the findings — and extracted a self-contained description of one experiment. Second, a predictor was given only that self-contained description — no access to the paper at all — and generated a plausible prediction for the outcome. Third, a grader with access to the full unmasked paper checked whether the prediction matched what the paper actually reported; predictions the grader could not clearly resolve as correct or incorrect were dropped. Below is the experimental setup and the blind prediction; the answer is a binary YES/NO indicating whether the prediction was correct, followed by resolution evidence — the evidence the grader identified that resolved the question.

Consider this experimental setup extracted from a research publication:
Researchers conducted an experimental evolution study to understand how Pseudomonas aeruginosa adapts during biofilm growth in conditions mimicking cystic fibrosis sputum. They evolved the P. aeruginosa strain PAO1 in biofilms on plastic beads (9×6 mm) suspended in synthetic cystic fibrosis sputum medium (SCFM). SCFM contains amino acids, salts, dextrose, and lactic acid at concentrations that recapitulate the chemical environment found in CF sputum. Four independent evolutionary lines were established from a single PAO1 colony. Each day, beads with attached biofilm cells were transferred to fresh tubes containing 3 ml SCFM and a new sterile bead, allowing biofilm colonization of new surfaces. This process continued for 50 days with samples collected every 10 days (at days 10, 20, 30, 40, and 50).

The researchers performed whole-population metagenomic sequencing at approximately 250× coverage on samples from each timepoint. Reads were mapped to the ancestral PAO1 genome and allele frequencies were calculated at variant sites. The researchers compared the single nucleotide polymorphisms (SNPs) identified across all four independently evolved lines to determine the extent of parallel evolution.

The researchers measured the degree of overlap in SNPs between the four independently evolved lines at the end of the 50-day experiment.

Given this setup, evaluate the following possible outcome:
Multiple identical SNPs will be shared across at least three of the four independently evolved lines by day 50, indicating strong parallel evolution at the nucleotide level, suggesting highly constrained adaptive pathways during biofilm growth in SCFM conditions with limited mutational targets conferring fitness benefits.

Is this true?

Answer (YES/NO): YES